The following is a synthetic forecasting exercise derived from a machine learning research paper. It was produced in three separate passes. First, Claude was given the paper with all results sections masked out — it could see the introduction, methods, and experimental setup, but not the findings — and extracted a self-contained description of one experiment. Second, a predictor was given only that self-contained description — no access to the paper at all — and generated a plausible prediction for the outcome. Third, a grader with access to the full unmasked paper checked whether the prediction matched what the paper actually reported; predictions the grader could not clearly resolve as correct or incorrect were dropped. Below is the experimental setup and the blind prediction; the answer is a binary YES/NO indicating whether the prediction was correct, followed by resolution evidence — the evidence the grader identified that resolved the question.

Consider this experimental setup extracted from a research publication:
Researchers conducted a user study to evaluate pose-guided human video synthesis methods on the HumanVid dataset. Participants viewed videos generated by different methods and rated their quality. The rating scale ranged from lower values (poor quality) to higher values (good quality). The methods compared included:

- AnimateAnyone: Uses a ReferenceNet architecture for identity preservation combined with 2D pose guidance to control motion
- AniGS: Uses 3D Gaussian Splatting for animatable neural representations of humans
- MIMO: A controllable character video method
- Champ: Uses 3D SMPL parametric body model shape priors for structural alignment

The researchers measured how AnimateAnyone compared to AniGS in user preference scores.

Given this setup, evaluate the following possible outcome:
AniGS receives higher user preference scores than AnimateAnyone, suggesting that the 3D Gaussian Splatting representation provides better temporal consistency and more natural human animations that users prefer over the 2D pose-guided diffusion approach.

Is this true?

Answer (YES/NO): YES